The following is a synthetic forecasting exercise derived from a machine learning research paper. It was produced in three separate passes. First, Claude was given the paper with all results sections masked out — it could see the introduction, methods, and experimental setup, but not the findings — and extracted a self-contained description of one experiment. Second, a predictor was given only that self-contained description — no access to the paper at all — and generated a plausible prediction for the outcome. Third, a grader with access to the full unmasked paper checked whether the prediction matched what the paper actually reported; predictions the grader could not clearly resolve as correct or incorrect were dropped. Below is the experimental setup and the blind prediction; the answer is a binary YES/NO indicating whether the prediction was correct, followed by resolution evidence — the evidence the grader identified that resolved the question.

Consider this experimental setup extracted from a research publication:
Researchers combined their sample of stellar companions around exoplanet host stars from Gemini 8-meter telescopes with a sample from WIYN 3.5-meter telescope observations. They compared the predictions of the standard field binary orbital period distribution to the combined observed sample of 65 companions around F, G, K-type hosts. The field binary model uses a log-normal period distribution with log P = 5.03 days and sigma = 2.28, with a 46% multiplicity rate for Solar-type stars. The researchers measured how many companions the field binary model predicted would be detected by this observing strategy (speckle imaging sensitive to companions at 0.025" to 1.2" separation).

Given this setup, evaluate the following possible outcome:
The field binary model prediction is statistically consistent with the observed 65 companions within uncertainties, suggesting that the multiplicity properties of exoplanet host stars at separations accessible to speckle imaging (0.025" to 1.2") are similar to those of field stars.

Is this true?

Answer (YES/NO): NO